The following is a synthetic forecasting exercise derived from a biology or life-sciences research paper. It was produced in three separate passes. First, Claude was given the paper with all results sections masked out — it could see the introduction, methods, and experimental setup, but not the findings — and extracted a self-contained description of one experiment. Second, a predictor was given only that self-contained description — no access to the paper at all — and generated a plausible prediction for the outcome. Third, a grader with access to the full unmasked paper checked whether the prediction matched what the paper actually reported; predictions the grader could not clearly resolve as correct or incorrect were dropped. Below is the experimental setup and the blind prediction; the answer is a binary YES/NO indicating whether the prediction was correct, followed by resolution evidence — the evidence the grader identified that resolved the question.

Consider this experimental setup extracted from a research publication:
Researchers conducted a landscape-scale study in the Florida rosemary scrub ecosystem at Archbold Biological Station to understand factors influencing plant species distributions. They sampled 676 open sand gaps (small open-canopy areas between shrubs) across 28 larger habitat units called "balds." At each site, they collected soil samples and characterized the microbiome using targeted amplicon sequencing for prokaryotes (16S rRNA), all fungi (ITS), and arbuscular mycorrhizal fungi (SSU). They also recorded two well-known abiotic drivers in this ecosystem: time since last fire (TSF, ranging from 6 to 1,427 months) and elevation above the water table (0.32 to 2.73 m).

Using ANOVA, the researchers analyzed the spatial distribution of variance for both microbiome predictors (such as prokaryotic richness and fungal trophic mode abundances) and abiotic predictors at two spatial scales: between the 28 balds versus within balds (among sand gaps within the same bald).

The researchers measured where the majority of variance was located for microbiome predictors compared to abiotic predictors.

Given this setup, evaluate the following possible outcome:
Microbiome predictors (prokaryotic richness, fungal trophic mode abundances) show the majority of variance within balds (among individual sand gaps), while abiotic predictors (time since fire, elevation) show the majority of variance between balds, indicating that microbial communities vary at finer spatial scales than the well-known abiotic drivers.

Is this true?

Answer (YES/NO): YES